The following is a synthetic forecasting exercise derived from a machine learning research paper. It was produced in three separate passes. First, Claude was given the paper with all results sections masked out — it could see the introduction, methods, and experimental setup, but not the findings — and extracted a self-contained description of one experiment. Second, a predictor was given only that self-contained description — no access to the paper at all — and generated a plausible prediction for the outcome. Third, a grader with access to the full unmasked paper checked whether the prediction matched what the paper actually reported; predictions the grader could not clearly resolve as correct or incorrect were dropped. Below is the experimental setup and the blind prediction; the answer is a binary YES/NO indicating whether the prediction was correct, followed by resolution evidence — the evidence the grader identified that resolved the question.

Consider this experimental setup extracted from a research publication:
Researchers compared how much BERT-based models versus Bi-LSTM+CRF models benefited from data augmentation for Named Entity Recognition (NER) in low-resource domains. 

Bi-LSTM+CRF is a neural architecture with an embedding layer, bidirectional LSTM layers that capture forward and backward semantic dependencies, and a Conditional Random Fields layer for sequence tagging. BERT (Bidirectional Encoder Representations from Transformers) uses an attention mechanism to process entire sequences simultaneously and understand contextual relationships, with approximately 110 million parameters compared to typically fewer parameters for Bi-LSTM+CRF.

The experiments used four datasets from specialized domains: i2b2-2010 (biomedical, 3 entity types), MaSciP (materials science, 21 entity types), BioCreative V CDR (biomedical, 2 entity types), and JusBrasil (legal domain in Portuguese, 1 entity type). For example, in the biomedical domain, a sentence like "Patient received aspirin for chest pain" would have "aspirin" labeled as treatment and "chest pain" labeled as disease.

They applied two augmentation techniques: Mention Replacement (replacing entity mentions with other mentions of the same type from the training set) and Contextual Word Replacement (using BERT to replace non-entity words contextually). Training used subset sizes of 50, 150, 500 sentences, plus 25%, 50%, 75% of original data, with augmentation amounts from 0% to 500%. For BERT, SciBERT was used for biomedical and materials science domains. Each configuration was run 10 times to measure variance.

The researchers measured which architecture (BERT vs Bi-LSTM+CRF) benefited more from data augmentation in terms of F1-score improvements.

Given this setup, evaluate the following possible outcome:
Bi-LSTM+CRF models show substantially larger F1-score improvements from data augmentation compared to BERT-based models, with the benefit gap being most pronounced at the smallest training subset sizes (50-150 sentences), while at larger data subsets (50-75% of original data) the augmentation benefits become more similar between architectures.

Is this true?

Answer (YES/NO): NO